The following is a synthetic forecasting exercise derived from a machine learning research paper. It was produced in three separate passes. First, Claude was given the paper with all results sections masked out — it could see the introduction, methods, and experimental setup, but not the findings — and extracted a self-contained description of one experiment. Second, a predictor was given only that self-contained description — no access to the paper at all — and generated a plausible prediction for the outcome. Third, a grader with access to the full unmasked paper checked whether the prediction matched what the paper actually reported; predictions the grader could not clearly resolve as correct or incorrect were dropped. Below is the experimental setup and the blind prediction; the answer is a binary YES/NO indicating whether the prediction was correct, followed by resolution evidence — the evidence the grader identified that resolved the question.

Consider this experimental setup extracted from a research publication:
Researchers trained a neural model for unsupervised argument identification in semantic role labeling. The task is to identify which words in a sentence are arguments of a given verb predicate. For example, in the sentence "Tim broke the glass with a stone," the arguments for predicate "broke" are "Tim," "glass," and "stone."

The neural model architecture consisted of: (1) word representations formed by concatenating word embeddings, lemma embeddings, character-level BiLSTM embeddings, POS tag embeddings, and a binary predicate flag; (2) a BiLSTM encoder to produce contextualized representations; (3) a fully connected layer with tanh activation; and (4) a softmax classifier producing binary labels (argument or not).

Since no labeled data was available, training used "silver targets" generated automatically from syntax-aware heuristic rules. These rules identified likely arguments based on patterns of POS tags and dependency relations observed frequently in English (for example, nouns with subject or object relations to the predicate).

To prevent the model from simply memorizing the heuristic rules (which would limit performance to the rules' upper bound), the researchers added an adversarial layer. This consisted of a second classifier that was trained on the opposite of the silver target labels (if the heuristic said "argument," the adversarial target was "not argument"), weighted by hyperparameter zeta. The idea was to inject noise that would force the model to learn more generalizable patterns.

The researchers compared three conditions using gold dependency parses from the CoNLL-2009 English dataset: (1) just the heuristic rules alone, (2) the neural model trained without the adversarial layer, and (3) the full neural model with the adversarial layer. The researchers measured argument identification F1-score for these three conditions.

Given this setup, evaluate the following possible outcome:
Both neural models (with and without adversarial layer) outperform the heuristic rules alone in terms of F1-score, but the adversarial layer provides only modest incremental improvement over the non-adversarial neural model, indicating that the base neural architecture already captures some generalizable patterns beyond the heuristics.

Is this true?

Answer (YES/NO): NO